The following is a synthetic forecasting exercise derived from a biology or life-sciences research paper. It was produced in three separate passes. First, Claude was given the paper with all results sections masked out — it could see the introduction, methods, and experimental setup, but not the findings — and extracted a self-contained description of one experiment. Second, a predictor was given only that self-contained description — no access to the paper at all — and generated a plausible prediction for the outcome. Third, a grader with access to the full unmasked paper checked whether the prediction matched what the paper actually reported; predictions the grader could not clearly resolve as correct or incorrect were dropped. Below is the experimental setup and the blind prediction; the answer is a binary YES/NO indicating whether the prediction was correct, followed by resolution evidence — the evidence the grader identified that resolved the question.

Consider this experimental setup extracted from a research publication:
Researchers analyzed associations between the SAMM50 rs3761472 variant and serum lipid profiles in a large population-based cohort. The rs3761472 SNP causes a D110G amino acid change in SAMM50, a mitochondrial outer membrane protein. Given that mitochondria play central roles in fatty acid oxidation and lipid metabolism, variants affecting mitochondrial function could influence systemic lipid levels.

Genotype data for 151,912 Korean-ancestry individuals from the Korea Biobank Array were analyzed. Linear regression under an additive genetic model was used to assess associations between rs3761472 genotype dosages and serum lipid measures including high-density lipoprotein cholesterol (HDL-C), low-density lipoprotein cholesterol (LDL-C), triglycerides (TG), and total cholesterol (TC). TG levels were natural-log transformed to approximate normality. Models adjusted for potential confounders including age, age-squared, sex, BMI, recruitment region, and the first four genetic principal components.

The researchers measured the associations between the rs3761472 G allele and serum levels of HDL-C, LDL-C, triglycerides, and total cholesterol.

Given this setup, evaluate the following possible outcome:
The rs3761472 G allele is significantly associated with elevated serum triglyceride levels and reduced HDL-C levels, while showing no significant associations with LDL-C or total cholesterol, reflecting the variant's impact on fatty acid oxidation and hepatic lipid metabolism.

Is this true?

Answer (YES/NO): NO